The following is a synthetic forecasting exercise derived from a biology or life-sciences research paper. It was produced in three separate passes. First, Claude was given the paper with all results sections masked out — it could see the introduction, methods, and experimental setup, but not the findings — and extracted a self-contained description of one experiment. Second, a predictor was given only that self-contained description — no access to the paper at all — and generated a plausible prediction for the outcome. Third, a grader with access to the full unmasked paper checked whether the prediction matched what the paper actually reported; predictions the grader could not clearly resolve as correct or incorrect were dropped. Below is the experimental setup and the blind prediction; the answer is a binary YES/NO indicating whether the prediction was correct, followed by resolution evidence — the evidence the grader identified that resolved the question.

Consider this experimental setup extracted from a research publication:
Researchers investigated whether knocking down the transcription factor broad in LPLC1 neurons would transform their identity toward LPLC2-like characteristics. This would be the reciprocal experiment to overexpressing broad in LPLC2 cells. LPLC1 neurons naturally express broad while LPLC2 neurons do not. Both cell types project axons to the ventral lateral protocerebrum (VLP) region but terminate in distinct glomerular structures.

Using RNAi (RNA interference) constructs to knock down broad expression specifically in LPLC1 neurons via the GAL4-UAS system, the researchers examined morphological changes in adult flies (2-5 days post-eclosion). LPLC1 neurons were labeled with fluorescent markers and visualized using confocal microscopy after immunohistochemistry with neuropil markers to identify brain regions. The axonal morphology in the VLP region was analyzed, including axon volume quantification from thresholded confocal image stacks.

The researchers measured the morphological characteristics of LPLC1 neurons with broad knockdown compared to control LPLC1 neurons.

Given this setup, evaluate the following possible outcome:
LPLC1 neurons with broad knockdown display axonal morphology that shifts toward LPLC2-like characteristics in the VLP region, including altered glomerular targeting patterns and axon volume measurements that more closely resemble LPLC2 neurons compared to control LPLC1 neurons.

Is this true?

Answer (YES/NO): NO